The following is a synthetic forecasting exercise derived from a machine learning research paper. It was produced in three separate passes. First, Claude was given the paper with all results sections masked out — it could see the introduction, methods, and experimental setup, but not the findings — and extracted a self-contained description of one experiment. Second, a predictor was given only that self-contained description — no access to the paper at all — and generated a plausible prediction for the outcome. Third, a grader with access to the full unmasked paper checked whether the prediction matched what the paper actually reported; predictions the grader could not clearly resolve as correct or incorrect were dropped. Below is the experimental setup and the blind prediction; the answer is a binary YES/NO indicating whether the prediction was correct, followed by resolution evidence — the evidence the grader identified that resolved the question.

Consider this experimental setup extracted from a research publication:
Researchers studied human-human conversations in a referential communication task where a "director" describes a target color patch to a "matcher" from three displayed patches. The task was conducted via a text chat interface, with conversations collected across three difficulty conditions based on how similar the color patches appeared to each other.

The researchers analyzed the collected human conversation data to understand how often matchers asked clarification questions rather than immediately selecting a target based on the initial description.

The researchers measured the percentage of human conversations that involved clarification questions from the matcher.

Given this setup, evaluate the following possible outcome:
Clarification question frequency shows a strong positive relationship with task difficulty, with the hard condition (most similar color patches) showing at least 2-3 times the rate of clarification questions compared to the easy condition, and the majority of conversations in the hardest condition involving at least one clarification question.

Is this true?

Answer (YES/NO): NO